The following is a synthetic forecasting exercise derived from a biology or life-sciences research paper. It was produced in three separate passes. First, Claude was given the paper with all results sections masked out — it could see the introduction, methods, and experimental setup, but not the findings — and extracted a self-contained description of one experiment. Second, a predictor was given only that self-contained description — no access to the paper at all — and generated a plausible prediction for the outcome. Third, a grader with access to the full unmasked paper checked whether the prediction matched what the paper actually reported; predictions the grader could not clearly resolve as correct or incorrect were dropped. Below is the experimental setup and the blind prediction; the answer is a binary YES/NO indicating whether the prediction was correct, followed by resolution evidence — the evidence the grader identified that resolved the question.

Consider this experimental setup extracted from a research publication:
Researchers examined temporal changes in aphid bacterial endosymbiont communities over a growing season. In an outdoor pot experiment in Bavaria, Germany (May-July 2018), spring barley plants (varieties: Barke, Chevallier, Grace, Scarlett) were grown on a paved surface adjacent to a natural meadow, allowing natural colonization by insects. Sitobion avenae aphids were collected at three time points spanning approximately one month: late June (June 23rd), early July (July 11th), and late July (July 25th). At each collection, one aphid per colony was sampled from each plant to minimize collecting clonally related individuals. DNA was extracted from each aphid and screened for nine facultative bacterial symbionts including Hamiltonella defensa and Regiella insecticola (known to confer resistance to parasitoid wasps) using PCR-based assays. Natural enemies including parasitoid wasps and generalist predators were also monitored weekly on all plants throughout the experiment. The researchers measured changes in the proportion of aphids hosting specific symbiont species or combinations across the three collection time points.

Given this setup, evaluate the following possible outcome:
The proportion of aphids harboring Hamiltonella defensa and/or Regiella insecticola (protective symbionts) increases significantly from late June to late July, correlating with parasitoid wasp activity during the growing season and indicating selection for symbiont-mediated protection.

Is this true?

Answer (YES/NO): NO